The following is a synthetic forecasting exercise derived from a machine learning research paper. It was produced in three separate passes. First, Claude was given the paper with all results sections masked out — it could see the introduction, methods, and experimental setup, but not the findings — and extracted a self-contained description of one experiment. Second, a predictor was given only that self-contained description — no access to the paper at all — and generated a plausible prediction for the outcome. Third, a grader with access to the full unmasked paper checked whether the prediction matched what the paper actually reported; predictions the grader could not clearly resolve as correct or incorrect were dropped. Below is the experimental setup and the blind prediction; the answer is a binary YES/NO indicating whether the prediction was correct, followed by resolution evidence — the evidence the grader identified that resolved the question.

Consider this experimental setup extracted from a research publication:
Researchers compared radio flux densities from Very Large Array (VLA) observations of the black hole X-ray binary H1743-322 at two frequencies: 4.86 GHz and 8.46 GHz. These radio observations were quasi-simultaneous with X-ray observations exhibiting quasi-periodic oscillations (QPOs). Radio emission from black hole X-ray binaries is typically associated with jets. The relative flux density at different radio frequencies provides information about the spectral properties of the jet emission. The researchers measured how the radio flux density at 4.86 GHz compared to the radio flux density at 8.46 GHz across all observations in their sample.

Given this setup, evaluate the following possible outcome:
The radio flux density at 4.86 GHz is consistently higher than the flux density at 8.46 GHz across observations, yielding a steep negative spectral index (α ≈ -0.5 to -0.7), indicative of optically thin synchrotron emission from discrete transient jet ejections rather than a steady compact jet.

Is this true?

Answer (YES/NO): NO